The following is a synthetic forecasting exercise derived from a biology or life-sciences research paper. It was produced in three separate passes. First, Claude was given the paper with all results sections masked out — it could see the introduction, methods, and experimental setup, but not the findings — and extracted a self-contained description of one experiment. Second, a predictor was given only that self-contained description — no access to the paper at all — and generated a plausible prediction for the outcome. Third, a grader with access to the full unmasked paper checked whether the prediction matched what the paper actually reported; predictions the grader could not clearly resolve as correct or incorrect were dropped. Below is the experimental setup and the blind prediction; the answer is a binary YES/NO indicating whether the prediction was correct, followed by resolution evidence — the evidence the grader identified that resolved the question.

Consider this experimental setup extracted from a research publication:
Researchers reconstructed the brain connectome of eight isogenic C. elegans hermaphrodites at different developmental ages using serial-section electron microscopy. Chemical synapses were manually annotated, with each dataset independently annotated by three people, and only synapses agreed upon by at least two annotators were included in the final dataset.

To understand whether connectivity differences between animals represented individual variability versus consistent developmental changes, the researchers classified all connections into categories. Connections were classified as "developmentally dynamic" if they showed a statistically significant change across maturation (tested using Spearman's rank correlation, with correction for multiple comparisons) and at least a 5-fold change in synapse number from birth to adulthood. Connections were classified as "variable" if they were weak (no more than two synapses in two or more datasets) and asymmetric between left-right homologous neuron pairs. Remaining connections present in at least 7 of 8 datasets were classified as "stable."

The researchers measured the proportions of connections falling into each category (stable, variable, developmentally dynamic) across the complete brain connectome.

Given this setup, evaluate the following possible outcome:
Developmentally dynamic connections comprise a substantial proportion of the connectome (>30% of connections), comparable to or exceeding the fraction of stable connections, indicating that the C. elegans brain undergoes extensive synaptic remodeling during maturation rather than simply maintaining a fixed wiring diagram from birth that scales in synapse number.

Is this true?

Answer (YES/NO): NO